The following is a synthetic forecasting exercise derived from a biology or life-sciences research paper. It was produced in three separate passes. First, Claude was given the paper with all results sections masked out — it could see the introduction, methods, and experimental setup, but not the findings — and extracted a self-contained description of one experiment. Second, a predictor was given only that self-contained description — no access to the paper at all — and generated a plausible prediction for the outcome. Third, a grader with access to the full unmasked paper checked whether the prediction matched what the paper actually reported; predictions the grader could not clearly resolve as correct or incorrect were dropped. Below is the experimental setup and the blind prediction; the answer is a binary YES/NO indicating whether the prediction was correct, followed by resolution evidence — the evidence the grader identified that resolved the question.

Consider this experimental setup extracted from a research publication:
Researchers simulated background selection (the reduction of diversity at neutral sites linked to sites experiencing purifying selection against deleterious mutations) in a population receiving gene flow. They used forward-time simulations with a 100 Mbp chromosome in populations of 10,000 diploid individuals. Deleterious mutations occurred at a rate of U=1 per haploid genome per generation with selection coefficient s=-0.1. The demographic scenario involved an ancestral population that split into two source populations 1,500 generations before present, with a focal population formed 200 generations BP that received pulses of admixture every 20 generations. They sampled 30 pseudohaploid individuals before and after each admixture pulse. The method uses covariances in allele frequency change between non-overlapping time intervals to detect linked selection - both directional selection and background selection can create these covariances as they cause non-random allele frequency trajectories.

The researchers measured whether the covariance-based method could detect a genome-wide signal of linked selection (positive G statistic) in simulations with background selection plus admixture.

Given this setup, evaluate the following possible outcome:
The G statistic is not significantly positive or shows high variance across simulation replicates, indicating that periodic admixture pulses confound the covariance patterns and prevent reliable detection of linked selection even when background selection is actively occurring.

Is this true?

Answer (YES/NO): NO